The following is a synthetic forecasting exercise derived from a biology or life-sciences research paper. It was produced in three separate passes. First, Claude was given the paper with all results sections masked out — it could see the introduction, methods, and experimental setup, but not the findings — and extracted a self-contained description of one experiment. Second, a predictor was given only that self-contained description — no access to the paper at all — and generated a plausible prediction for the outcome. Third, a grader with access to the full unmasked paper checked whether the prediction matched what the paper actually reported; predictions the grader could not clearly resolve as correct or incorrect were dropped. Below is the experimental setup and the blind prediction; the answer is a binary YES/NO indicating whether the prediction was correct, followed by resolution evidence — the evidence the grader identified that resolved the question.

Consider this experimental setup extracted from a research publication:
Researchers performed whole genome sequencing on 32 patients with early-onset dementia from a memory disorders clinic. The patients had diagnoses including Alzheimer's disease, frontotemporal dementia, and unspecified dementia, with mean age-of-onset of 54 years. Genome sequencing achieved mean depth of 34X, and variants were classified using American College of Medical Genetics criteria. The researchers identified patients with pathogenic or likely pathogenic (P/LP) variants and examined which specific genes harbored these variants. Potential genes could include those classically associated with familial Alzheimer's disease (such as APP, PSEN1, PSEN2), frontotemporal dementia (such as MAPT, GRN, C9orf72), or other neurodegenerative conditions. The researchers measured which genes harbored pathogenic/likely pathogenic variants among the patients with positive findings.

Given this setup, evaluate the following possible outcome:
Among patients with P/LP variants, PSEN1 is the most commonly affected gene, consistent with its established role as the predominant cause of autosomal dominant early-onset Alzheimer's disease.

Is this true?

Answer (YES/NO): NO